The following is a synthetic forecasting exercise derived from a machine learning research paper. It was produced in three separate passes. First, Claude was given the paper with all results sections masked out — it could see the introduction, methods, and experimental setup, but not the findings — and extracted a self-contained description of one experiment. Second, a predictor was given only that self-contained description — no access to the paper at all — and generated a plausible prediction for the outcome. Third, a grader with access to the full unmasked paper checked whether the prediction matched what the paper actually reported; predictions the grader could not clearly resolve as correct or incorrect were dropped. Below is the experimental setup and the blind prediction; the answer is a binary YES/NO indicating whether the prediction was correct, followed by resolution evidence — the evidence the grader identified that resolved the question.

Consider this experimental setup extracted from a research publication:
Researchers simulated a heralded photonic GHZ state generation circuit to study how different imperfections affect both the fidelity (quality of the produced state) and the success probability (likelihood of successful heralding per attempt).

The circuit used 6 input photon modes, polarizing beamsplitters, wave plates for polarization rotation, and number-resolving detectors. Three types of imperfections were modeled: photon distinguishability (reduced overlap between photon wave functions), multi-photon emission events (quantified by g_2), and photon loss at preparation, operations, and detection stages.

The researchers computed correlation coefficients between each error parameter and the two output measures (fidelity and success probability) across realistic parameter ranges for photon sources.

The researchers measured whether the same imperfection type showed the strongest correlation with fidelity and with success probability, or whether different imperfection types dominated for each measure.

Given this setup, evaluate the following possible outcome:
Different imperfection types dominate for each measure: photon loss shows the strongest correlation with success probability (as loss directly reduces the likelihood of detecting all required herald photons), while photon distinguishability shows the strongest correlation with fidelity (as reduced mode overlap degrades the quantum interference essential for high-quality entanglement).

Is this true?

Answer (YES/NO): YES